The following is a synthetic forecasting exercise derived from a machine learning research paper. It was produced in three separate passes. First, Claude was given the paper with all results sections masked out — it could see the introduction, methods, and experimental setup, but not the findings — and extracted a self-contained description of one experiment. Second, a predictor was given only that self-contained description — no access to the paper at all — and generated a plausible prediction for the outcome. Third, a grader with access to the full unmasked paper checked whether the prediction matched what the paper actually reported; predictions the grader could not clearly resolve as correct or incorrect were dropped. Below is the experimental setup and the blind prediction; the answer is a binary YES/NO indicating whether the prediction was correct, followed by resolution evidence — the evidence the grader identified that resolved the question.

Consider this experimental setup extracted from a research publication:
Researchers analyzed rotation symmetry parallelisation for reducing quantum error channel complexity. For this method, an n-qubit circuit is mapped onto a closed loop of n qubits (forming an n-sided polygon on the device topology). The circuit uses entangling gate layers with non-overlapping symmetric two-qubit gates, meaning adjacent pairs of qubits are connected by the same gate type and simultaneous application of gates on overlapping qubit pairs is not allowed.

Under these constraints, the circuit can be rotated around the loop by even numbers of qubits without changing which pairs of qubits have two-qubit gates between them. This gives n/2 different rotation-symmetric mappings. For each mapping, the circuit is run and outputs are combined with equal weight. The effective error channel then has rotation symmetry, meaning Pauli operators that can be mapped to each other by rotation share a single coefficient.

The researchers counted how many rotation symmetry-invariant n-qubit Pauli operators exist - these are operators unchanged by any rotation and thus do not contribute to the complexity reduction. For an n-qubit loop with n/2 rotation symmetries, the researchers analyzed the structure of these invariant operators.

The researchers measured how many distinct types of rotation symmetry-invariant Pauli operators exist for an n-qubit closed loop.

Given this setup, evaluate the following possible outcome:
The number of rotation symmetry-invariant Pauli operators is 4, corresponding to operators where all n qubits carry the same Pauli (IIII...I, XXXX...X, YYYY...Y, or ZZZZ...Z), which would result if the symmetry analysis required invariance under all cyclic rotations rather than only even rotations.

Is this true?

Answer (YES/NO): NO